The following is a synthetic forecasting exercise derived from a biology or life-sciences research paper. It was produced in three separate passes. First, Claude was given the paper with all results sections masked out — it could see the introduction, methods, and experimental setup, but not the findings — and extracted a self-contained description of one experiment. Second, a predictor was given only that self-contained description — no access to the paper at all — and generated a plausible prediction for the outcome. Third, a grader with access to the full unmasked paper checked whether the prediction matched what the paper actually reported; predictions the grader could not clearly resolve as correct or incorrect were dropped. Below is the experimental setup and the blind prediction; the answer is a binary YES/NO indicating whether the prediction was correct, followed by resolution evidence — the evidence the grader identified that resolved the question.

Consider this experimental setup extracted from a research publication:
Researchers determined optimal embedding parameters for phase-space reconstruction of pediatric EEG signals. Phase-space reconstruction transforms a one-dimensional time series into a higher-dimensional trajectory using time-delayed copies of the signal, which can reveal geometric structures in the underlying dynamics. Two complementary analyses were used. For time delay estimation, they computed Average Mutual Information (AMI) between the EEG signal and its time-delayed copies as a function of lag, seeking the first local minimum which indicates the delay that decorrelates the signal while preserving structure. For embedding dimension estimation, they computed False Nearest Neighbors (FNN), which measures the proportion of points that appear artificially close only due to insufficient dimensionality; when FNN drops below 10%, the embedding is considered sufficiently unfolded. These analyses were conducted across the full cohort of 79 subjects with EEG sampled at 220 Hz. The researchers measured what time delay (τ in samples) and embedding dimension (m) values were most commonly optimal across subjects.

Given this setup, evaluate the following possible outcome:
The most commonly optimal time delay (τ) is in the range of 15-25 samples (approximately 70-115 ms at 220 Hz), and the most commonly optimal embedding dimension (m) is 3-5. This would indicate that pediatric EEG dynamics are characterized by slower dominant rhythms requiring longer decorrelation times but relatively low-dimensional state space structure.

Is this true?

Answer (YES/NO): NO